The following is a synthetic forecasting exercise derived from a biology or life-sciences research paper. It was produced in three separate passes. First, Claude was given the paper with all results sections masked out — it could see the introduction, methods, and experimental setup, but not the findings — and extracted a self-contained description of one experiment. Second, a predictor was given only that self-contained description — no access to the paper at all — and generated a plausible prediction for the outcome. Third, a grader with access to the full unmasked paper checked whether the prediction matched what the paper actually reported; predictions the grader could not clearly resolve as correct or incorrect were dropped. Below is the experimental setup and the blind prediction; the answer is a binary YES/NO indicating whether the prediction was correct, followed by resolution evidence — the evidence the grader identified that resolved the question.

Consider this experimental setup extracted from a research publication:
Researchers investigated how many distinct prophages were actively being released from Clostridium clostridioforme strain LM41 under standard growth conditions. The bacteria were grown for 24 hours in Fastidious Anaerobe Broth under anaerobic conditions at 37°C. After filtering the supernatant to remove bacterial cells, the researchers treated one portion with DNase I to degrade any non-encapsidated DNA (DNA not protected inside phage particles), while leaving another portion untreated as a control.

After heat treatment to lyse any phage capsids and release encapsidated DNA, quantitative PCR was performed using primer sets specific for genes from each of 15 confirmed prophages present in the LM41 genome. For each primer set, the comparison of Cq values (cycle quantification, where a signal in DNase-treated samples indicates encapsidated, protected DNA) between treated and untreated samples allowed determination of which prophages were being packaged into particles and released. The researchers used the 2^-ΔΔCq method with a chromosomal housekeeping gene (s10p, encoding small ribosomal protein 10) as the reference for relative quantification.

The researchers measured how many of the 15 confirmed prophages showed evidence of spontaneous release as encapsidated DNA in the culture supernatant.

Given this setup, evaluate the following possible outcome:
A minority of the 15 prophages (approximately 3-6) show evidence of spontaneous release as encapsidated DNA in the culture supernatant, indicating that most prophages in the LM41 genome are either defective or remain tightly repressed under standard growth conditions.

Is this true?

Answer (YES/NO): YES